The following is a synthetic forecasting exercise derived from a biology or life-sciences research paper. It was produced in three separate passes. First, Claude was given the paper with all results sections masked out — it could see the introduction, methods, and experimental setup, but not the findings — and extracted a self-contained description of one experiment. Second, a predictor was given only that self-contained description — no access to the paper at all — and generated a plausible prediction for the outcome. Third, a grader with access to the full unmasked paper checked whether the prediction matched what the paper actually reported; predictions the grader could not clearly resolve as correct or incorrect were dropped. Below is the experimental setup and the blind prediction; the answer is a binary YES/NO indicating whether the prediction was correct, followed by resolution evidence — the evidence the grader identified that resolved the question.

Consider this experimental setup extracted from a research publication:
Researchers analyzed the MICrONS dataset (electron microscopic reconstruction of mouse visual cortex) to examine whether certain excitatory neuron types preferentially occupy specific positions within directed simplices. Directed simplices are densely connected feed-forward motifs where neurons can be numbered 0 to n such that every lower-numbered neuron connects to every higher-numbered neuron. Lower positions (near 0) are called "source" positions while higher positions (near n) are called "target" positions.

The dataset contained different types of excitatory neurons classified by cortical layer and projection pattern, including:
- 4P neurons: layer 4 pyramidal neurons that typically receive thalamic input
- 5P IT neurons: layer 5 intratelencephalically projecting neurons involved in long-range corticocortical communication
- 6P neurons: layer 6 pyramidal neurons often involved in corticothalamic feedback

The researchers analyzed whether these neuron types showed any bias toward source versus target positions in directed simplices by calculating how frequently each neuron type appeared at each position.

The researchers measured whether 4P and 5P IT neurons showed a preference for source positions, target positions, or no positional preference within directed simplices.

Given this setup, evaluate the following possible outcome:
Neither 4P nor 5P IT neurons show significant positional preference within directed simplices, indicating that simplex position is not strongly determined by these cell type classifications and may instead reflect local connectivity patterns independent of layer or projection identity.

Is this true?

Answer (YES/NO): NO